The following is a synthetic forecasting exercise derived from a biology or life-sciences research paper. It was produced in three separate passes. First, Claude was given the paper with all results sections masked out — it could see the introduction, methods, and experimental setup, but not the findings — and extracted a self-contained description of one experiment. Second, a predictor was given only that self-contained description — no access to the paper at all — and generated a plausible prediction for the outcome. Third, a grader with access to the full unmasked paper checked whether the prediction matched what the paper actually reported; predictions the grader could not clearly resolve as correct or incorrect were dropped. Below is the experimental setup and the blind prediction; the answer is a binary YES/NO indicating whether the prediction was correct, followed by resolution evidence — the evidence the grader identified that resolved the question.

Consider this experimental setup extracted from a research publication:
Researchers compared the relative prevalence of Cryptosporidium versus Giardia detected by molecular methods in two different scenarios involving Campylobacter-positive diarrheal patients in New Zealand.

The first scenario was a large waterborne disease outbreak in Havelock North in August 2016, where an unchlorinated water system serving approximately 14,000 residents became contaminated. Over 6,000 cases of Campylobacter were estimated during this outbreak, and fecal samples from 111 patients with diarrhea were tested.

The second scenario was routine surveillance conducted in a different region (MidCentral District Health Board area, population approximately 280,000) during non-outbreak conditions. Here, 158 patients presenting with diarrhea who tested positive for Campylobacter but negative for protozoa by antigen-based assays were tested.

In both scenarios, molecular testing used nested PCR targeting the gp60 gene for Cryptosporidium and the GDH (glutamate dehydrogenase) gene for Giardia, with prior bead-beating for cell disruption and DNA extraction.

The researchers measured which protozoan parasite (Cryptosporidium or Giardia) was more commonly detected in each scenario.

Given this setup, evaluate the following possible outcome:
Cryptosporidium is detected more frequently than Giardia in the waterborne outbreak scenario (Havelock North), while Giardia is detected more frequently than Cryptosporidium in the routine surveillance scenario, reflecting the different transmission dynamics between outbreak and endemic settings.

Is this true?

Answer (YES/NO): NO